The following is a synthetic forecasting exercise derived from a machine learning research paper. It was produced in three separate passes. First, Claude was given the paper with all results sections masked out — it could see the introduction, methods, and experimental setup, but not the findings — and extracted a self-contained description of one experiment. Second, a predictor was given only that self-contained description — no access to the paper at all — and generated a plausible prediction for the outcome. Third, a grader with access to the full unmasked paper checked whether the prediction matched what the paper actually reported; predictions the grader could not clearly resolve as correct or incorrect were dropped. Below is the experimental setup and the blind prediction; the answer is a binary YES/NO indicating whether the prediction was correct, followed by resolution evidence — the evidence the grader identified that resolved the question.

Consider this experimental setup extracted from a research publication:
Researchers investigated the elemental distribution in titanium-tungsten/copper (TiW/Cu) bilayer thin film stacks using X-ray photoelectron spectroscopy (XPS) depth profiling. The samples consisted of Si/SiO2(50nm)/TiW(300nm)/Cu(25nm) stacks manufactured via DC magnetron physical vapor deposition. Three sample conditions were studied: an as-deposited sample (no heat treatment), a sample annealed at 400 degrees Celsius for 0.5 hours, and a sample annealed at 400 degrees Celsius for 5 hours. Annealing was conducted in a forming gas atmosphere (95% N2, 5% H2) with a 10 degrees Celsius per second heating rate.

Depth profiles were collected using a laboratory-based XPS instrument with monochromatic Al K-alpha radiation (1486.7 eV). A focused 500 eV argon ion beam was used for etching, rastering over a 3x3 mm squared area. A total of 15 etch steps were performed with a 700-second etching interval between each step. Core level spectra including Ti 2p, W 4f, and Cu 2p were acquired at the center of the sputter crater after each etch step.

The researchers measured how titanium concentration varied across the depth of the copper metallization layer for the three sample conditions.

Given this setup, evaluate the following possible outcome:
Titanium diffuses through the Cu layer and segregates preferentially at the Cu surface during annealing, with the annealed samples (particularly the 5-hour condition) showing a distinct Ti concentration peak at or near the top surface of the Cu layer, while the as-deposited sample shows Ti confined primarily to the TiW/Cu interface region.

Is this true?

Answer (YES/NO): YES